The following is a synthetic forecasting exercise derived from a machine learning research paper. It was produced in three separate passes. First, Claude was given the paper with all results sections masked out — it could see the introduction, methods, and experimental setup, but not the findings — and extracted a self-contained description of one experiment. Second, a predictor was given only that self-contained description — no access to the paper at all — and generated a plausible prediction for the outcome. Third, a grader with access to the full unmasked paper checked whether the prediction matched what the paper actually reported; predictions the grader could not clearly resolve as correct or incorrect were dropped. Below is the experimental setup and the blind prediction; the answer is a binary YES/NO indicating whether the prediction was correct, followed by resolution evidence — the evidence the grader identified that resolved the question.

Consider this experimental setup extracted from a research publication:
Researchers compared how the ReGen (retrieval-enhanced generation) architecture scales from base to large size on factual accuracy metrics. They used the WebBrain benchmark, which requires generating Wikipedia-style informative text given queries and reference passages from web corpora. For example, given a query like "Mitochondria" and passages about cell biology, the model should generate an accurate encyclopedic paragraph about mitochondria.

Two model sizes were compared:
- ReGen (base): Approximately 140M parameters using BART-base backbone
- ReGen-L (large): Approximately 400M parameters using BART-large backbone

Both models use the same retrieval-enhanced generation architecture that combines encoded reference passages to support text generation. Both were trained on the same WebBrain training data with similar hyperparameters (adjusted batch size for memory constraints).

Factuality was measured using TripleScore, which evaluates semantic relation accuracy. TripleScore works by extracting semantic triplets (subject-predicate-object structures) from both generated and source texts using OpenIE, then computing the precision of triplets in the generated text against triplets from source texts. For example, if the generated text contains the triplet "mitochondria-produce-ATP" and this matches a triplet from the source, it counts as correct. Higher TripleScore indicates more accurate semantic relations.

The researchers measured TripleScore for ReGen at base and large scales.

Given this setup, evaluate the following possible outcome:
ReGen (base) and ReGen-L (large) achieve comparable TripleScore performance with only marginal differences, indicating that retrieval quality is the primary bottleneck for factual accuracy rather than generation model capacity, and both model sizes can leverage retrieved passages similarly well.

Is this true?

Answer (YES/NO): YES